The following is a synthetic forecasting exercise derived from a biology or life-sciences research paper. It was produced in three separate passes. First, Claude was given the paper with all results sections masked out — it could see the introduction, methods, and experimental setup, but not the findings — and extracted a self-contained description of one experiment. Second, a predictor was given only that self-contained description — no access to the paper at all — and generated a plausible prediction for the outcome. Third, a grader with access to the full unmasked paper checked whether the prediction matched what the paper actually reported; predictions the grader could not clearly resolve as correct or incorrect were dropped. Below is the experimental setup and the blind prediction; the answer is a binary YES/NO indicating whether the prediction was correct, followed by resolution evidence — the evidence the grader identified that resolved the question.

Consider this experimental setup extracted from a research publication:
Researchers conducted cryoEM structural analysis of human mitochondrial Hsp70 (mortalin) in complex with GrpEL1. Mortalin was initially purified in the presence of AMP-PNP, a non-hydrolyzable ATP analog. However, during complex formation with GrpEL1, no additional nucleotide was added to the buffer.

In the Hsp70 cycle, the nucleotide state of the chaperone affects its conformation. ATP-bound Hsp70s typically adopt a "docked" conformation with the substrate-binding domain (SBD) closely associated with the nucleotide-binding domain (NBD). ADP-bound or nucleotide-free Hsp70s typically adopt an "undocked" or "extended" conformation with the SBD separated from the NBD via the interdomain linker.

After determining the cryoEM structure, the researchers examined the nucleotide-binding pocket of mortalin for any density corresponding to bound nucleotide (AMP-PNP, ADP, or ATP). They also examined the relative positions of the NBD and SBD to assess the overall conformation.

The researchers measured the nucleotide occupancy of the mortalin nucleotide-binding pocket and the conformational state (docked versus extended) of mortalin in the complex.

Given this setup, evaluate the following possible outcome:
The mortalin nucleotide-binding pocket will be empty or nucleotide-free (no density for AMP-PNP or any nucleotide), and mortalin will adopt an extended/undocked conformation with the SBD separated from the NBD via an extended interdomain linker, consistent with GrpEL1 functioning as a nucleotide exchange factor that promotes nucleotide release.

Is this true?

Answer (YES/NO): YES